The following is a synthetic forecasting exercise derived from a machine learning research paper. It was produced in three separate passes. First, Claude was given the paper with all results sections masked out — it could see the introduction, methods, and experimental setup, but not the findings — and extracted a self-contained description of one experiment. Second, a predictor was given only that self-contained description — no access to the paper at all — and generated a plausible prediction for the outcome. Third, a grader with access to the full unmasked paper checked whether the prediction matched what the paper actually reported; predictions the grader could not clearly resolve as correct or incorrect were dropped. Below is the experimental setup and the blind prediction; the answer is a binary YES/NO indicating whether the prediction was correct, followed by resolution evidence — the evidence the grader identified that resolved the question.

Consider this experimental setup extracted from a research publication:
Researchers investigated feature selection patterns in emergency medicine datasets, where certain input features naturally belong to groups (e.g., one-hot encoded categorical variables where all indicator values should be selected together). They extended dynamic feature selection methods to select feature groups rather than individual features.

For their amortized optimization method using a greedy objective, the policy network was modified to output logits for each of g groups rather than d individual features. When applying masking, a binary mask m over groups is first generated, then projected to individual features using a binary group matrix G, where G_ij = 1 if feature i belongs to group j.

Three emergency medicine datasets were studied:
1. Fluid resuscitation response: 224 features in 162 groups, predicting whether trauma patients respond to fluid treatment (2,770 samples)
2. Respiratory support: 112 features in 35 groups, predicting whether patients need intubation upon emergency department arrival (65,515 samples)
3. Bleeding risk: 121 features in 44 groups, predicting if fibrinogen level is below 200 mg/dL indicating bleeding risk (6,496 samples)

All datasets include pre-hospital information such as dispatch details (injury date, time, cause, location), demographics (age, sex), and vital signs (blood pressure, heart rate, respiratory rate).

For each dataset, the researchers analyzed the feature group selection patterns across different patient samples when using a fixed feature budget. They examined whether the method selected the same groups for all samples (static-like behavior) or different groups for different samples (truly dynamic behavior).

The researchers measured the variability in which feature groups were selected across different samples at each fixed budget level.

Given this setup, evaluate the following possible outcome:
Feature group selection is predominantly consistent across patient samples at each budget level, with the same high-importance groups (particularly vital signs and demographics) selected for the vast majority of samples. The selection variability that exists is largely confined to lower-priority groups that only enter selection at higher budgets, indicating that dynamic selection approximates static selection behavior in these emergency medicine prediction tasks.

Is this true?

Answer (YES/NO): NO